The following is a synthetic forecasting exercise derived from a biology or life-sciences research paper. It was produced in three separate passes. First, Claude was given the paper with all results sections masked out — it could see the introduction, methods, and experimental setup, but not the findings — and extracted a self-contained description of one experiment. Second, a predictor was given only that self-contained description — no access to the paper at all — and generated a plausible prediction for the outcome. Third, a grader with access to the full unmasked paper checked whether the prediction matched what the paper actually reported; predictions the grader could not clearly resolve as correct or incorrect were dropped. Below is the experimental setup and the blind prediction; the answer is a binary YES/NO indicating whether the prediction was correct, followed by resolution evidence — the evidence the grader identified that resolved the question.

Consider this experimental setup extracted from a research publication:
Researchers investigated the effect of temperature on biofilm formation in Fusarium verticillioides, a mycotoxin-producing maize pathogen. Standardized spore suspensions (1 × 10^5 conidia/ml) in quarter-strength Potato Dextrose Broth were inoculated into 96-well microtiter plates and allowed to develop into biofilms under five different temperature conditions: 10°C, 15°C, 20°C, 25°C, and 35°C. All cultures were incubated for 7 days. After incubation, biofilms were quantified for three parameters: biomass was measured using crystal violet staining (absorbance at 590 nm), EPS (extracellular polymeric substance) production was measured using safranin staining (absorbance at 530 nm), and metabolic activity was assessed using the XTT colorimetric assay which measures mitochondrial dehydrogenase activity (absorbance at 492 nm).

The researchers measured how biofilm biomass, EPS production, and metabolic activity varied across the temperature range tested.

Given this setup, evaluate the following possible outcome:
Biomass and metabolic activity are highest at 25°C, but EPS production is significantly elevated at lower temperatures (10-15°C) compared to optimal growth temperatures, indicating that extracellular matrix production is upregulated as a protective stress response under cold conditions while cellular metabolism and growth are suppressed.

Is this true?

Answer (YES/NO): NO